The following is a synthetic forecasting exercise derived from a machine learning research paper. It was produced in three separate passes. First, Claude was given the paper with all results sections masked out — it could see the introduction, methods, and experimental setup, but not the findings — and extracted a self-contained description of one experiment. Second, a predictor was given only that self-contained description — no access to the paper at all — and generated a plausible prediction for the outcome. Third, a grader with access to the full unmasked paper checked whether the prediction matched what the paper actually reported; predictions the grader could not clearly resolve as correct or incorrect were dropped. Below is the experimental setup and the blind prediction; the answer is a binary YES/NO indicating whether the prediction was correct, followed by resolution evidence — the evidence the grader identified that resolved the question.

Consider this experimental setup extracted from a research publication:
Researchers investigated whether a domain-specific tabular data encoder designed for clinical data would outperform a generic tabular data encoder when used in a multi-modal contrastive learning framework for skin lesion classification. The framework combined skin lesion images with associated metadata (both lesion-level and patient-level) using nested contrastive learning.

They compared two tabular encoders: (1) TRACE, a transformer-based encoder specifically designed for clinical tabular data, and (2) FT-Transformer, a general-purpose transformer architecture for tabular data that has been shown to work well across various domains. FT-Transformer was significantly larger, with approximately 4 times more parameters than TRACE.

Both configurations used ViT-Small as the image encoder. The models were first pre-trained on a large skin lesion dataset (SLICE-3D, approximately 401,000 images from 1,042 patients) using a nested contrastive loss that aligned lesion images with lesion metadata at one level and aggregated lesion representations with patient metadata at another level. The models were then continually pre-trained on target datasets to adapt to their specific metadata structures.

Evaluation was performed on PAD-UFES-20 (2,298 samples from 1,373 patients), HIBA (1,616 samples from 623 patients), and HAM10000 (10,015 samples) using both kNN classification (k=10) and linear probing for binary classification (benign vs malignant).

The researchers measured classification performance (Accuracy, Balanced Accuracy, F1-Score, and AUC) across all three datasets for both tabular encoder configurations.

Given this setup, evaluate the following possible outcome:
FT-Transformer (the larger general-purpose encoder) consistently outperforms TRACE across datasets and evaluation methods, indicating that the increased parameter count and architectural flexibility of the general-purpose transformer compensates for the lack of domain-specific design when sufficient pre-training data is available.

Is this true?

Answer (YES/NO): NO